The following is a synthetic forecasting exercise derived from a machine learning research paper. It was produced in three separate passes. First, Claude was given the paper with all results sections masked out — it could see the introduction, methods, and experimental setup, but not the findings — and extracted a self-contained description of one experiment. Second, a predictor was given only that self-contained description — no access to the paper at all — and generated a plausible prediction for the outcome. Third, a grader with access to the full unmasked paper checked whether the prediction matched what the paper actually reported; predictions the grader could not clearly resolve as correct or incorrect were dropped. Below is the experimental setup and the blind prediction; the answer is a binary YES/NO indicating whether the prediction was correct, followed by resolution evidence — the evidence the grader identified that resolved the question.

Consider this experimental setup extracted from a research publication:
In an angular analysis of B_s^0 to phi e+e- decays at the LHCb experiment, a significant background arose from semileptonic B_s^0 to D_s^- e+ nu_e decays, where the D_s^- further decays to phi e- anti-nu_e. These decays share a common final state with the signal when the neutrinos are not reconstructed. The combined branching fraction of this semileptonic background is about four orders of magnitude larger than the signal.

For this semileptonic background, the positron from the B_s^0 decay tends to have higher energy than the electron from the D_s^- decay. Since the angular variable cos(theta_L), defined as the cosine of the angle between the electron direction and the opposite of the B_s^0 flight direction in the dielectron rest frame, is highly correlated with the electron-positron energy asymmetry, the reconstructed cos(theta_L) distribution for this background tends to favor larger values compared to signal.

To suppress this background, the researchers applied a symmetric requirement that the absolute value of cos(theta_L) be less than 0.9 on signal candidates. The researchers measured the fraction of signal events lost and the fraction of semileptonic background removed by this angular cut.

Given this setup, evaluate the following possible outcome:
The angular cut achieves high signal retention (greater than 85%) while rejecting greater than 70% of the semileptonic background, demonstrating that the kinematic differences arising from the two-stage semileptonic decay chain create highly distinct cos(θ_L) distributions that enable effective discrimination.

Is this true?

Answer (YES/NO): NO